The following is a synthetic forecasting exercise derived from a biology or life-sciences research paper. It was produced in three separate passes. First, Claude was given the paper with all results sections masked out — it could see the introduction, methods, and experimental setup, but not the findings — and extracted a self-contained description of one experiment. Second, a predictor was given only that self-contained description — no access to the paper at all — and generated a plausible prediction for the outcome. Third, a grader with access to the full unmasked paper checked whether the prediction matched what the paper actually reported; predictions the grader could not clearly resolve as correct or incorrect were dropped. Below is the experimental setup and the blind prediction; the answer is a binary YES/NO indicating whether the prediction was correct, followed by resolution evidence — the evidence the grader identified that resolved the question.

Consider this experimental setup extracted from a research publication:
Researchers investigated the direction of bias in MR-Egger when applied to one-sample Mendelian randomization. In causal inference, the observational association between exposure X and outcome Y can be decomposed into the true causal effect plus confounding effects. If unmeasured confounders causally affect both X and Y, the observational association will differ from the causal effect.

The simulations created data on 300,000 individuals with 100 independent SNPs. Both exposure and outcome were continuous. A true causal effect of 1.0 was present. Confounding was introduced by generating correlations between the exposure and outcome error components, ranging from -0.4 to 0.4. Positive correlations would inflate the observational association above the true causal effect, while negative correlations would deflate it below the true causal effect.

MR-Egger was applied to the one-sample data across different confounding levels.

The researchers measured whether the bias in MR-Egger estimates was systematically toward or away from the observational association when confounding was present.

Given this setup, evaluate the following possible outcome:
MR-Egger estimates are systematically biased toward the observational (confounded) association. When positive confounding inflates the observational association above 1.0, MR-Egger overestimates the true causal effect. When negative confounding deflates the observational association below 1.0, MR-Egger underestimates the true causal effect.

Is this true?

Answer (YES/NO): YES